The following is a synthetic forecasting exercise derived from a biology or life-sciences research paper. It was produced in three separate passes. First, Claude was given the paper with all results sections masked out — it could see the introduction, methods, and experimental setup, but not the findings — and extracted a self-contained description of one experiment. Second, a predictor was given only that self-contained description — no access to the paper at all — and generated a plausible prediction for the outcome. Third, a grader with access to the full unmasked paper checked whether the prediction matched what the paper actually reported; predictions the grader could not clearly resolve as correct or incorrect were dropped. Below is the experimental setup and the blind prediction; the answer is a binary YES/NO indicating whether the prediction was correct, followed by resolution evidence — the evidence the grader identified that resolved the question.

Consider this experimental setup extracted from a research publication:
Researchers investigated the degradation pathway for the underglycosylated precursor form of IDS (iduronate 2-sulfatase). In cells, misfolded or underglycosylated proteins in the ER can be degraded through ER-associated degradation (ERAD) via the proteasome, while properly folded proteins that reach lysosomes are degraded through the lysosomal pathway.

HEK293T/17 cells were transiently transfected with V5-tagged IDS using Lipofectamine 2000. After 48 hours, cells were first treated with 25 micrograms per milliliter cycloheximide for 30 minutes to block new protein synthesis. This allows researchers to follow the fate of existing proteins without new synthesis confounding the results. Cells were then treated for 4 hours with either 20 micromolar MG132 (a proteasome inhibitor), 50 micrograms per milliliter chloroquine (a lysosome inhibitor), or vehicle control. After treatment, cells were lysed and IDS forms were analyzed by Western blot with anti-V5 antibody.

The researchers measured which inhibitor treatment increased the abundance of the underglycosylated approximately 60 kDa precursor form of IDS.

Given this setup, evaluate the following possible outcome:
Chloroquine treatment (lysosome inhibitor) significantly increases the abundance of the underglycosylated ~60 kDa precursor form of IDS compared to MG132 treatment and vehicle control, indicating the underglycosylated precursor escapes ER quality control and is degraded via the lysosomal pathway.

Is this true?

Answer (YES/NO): NO